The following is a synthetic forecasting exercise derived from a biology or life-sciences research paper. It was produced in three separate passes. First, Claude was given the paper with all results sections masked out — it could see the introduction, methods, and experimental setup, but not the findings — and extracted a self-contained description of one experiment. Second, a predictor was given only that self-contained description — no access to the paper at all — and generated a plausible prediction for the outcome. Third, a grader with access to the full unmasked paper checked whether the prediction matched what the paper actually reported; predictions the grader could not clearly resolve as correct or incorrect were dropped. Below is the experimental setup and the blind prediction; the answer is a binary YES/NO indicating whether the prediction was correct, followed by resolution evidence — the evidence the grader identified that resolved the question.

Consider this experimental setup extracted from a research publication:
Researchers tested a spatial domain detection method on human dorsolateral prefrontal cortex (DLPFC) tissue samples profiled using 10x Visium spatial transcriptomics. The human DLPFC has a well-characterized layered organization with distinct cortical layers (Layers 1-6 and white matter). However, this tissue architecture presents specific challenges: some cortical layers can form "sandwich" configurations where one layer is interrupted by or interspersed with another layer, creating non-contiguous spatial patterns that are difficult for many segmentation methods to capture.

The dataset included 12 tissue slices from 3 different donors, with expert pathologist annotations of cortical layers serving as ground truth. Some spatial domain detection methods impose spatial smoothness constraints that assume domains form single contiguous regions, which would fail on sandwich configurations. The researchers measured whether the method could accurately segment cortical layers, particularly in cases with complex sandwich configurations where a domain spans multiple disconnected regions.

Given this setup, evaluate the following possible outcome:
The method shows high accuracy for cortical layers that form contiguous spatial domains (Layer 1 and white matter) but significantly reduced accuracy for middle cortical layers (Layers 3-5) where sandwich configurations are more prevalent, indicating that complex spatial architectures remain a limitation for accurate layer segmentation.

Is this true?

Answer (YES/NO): NO